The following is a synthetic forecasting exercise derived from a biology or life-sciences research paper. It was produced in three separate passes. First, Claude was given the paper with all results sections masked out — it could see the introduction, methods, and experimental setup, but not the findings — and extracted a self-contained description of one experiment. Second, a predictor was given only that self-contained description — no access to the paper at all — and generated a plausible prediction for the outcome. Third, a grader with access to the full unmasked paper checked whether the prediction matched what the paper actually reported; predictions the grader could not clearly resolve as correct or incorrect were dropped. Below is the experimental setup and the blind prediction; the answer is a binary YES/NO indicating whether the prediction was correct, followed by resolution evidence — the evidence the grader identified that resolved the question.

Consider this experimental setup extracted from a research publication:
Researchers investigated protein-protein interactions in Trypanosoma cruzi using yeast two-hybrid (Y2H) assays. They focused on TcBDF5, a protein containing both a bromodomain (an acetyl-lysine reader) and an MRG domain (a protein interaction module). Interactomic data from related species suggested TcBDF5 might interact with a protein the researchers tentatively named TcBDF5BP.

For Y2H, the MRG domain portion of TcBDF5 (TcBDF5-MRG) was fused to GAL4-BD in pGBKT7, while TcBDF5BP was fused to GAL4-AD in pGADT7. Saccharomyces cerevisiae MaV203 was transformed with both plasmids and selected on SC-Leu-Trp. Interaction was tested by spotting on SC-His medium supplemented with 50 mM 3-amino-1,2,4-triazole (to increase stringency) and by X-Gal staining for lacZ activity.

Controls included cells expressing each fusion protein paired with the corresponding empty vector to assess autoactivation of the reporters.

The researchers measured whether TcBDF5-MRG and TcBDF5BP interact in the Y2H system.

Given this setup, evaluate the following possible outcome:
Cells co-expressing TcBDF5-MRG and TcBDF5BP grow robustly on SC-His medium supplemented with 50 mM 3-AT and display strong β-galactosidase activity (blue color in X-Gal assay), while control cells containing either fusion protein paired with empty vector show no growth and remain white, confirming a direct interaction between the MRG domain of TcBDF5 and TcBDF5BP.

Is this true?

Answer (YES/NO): YES